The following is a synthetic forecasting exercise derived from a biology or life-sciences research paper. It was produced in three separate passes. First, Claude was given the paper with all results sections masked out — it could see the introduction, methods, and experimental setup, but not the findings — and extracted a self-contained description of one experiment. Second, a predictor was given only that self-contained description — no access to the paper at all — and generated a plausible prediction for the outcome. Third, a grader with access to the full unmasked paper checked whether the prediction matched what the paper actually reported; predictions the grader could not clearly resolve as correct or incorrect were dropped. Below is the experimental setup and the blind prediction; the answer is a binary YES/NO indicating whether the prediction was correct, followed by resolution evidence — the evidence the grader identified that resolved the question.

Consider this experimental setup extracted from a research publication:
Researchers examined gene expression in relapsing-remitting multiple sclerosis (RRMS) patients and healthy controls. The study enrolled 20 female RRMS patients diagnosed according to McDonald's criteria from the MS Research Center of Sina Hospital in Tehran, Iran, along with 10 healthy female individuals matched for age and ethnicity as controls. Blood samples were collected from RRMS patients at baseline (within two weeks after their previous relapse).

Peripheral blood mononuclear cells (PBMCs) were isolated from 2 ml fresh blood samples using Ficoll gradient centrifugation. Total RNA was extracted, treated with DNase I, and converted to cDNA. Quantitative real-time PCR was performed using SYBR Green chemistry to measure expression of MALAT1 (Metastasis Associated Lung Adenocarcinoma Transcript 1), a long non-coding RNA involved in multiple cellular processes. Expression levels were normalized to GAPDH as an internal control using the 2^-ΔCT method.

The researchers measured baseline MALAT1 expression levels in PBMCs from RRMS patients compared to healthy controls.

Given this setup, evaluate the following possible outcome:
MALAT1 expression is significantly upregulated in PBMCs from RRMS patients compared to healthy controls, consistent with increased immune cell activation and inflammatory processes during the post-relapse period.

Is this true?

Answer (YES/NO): NO